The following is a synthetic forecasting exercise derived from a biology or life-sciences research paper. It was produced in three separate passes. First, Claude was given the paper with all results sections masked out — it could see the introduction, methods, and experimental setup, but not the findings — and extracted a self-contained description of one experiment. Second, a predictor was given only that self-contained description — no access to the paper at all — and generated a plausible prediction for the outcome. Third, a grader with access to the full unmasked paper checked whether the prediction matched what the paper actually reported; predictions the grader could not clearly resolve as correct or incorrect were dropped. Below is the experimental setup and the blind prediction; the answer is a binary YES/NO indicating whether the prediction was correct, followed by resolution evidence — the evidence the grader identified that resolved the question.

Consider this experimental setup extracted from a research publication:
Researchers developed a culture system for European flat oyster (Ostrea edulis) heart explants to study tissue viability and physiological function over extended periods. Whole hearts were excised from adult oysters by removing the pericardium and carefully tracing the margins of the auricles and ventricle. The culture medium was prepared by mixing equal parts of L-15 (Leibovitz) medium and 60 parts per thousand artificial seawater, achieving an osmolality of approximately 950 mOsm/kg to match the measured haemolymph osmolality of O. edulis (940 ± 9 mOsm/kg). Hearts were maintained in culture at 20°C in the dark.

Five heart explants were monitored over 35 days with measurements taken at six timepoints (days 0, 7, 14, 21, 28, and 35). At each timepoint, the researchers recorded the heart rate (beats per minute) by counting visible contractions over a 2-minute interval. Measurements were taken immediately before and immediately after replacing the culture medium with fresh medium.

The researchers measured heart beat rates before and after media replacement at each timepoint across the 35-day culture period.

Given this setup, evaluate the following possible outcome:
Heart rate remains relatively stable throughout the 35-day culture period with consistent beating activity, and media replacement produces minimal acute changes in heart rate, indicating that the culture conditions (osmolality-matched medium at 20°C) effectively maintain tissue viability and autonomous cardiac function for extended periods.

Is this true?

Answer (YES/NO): NO